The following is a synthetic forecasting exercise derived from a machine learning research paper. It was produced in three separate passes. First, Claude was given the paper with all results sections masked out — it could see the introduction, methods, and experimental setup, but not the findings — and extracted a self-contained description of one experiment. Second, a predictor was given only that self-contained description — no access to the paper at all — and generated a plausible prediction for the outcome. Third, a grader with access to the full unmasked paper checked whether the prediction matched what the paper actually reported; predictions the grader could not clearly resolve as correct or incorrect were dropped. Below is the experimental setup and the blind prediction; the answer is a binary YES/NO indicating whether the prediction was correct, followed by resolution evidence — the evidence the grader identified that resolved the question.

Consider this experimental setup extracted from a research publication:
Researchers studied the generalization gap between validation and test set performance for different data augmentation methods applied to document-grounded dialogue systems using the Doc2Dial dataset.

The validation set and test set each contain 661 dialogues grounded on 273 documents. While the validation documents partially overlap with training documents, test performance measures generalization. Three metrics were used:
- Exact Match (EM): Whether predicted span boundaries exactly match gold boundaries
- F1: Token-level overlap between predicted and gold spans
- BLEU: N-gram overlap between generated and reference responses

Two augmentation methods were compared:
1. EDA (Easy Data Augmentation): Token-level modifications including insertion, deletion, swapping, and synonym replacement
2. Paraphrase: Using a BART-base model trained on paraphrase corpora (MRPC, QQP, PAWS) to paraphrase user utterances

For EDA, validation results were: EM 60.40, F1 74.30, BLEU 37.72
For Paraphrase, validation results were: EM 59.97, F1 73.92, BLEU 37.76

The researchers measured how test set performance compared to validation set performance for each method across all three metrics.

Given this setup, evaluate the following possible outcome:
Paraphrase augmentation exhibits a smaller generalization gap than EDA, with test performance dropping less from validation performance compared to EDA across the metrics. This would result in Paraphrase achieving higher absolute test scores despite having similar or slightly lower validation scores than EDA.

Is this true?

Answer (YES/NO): NO